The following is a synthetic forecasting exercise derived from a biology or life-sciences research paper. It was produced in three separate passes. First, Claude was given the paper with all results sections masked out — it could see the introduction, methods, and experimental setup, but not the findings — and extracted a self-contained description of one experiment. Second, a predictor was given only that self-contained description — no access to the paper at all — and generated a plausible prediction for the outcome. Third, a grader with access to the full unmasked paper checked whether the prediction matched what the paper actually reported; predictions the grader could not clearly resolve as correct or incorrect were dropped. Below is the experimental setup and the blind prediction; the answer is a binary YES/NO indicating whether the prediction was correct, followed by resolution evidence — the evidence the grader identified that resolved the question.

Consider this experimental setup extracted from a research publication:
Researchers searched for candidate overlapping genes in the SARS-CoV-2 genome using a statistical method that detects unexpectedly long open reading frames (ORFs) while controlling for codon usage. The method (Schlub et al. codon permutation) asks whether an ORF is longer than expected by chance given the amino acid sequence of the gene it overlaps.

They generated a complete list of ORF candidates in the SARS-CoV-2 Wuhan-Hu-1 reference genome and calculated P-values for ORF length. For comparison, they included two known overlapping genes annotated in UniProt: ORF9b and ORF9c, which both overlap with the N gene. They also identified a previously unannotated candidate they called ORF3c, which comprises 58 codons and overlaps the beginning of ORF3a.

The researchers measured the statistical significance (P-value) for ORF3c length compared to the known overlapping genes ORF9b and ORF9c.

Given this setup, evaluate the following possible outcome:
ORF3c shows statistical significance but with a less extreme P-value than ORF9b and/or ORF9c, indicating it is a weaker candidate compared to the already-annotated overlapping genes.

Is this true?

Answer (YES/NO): NO